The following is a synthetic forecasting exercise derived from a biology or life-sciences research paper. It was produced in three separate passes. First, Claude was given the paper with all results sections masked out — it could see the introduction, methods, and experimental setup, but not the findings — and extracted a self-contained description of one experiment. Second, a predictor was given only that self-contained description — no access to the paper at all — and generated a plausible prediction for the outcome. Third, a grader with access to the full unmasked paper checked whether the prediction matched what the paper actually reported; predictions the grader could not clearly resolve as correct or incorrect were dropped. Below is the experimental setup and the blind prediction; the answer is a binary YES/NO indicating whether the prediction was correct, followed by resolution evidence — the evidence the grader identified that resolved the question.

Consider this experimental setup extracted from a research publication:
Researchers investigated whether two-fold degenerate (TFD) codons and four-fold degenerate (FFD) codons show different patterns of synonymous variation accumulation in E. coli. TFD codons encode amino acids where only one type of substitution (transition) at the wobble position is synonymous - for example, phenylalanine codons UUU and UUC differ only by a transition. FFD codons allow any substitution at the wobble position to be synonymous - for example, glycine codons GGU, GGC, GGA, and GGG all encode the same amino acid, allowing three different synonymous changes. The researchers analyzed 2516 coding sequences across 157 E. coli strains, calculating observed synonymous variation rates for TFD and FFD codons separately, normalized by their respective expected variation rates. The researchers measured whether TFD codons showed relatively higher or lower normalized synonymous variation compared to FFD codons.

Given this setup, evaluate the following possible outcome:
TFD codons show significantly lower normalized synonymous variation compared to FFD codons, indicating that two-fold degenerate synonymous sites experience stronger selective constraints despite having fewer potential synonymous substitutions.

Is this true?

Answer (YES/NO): NO